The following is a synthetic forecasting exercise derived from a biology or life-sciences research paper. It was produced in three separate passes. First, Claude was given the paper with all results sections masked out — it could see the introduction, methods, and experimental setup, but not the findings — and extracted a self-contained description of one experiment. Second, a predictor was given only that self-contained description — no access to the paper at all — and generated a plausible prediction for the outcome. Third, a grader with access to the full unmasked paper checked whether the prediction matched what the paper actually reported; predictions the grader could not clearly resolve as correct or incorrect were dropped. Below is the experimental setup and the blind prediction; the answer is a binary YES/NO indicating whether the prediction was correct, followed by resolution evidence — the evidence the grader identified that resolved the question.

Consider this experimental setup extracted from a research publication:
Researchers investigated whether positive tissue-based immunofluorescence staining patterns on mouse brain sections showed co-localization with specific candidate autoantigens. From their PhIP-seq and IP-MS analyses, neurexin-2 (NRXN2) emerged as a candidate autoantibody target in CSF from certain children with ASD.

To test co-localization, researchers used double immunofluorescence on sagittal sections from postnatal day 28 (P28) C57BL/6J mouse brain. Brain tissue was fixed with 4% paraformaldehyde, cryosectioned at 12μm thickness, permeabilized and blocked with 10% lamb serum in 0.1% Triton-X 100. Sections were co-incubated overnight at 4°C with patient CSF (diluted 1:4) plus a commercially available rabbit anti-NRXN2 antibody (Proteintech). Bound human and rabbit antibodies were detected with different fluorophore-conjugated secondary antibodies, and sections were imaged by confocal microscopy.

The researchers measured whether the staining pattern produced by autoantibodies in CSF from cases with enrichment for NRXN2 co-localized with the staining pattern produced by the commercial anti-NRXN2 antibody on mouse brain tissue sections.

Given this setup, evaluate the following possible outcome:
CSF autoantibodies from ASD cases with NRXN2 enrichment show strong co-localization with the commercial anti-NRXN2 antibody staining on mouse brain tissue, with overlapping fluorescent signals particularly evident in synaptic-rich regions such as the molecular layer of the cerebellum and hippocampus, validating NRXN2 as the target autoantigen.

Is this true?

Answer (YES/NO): NO